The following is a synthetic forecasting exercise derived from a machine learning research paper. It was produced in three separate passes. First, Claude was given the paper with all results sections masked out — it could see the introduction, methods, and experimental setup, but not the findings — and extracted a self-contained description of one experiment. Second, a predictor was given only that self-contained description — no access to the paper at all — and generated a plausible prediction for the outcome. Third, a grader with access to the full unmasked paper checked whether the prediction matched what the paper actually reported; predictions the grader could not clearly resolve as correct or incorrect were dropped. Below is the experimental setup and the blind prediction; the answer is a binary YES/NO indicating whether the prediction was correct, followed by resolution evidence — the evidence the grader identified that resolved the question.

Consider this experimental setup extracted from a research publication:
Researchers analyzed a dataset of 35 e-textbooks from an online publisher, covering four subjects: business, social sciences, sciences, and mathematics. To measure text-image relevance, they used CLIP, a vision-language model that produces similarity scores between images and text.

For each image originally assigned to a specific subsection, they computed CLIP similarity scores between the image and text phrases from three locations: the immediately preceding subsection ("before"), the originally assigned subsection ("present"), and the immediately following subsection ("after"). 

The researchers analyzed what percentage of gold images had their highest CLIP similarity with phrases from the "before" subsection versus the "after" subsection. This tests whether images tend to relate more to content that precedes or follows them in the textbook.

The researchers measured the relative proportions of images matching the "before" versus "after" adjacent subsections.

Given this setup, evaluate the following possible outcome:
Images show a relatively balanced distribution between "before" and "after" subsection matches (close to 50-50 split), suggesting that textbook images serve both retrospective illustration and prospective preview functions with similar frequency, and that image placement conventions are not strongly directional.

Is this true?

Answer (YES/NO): YES